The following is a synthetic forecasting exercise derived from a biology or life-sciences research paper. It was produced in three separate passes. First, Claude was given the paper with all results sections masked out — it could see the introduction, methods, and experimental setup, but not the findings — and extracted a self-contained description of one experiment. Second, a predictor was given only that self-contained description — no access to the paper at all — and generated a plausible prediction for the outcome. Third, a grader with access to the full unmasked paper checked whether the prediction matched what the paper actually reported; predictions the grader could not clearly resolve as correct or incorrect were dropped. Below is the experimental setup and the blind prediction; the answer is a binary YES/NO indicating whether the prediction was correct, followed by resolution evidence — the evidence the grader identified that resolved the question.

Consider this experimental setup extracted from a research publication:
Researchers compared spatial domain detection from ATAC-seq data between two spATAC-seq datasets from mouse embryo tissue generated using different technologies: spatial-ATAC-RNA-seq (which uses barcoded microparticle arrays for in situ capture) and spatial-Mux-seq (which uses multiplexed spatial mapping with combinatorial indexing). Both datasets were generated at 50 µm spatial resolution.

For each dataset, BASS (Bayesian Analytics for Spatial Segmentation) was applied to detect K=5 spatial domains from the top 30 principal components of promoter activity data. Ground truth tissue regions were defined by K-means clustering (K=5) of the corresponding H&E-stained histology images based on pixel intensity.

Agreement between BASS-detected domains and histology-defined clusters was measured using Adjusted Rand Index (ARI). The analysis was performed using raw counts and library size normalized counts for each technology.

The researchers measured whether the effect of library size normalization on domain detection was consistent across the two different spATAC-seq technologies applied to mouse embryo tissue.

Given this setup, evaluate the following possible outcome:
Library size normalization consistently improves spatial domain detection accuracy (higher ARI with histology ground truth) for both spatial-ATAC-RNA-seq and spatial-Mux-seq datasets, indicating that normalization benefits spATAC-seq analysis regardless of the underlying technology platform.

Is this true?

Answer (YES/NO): NO